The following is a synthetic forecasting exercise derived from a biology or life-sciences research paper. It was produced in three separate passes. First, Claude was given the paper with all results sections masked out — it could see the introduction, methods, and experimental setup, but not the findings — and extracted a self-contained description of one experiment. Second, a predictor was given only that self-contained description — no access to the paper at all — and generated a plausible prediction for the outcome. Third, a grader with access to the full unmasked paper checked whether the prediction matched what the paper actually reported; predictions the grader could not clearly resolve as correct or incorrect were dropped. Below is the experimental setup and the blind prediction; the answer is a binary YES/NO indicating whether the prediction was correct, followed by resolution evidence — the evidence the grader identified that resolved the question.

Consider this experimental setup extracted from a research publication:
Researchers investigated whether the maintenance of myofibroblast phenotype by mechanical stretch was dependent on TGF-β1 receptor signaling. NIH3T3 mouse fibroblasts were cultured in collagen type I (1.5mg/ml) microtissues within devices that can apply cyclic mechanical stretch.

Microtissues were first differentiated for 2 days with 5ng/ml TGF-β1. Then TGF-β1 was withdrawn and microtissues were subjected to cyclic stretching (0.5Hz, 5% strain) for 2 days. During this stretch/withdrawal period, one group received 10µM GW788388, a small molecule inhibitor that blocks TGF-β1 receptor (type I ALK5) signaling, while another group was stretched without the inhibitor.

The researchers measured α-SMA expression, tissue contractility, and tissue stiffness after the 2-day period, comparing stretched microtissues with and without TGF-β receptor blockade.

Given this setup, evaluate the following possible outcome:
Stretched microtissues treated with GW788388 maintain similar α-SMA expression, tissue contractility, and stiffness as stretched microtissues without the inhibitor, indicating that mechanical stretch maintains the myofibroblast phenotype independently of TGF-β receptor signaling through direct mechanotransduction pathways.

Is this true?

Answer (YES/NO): NO